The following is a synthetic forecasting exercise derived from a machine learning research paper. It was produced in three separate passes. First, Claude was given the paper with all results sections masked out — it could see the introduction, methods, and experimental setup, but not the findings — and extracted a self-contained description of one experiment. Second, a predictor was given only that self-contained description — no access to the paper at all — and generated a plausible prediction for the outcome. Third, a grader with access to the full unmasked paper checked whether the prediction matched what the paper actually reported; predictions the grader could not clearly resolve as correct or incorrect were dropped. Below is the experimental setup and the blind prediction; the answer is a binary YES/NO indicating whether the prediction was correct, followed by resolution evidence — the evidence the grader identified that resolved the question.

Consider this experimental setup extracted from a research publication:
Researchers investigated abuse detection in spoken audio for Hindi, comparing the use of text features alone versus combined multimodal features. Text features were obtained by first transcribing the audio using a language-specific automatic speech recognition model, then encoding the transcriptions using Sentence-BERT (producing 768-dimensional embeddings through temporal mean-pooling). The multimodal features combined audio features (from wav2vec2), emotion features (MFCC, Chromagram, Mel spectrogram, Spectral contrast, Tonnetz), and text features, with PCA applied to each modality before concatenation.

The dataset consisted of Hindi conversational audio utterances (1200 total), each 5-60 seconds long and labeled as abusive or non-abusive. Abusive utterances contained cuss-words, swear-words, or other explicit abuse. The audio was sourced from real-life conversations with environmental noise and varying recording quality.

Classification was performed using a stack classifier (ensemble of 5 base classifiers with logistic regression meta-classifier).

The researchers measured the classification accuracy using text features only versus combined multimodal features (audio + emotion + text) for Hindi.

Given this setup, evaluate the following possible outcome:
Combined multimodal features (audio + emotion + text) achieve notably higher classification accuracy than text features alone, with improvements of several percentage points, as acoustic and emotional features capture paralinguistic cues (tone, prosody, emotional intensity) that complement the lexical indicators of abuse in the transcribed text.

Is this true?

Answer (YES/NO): YES